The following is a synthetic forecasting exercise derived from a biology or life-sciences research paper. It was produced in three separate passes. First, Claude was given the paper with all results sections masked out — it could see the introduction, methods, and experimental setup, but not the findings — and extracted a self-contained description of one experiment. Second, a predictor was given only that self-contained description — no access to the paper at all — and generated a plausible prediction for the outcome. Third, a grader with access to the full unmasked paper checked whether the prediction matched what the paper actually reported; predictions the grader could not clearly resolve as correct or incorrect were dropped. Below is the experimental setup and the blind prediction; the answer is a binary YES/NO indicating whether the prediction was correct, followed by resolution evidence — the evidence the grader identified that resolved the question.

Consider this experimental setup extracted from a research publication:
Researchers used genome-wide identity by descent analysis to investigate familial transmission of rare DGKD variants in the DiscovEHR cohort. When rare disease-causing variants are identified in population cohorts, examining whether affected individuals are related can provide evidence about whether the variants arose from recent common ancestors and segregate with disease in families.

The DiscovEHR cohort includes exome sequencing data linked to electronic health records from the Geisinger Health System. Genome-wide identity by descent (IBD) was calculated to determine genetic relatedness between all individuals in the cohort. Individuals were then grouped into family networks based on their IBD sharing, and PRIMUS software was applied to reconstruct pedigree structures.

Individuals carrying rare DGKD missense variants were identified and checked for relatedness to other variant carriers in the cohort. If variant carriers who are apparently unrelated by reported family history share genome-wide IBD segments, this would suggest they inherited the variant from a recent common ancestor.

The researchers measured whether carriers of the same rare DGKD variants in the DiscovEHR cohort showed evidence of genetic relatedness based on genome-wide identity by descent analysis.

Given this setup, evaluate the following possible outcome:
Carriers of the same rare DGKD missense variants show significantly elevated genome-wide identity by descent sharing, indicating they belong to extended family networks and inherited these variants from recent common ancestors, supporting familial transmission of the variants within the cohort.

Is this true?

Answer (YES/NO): YES